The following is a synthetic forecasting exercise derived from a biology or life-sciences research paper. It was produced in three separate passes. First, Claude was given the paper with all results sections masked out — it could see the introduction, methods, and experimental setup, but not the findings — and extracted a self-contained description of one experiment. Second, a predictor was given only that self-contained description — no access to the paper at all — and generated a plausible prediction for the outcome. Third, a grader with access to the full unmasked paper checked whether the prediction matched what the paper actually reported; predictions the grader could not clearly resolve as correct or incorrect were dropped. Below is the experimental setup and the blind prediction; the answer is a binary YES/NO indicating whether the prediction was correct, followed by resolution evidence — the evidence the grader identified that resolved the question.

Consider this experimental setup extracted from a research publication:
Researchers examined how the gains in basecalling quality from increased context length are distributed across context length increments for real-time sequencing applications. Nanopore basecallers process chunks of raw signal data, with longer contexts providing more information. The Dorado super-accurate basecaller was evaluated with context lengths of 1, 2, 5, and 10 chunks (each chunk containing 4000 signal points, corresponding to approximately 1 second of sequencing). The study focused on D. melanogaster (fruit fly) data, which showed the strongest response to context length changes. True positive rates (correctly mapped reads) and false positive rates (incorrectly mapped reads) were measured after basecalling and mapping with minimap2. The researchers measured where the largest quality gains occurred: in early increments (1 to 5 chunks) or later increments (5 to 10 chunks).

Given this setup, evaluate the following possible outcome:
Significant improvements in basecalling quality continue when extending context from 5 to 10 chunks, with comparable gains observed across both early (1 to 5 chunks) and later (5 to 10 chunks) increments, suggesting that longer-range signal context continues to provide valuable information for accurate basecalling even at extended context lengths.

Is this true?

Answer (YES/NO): NO